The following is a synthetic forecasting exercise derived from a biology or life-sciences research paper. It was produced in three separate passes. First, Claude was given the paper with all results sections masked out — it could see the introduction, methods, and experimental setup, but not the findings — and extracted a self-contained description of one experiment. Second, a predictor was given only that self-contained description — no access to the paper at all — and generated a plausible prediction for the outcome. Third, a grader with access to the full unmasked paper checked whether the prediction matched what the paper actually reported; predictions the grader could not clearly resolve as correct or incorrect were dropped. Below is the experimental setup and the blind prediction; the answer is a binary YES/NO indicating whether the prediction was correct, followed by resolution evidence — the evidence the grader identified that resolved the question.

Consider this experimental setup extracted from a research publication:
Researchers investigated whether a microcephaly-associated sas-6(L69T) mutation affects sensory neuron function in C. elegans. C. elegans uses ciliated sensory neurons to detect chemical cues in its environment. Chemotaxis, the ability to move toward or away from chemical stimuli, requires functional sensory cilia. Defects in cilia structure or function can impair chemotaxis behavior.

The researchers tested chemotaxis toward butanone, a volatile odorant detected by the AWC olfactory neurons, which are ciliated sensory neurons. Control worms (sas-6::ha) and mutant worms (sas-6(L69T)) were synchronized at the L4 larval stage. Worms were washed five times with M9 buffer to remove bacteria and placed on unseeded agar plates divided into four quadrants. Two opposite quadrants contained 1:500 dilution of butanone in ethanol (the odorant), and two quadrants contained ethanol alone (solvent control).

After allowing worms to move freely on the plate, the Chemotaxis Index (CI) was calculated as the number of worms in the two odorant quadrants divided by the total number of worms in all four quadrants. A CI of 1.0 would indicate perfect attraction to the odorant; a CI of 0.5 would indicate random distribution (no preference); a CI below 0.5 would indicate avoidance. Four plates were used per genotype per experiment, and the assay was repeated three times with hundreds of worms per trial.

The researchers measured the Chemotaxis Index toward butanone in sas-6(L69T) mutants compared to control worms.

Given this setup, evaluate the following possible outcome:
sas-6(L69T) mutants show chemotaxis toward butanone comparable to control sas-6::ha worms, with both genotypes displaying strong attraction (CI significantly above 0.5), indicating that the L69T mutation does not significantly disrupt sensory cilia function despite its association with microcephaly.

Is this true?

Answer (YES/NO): NO